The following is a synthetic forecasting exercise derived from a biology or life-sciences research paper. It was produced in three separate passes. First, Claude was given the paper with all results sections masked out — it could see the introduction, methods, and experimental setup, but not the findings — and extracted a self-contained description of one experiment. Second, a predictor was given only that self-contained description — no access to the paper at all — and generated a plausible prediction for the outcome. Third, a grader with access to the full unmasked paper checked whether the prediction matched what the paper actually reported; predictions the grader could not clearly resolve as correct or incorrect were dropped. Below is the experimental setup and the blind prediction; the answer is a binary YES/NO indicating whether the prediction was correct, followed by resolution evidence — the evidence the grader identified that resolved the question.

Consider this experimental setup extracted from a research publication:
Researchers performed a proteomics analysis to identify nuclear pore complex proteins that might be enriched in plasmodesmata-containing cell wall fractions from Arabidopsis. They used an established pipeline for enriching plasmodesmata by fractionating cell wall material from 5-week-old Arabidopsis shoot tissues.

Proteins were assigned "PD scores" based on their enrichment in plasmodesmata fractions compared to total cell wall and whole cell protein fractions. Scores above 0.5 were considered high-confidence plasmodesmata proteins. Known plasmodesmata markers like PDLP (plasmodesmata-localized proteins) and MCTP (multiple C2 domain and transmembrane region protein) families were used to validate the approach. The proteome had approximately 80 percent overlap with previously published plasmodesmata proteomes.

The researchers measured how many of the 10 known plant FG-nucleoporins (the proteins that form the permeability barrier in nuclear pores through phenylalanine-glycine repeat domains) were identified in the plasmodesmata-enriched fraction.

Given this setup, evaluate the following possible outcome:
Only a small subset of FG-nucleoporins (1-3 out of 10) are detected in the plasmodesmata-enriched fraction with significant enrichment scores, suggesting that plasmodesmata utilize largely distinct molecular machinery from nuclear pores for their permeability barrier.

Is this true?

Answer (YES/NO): NO